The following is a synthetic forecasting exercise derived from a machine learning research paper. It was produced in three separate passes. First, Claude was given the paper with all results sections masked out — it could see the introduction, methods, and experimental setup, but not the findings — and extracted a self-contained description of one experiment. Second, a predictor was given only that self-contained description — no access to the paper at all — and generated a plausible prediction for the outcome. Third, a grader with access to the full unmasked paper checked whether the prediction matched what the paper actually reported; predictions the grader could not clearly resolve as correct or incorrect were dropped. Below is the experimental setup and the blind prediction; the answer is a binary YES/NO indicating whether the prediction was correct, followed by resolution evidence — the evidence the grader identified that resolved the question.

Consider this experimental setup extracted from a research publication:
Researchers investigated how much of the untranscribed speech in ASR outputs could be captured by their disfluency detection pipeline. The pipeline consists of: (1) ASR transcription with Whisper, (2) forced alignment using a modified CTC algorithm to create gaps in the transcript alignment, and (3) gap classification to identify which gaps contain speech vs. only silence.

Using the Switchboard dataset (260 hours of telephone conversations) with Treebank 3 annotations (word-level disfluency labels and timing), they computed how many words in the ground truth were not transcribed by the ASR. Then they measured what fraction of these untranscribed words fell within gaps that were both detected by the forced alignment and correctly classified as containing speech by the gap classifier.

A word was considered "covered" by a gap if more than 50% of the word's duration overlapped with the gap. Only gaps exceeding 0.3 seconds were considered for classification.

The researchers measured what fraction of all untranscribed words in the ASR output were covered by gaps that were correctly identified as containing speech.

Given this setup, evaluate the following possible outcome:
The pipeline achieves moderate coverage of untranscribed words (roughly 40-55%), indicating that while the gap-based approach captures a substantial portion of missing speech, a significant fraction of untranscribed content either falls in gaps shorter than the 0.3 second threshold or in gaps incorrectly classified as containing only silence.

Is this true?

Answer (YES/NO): NO